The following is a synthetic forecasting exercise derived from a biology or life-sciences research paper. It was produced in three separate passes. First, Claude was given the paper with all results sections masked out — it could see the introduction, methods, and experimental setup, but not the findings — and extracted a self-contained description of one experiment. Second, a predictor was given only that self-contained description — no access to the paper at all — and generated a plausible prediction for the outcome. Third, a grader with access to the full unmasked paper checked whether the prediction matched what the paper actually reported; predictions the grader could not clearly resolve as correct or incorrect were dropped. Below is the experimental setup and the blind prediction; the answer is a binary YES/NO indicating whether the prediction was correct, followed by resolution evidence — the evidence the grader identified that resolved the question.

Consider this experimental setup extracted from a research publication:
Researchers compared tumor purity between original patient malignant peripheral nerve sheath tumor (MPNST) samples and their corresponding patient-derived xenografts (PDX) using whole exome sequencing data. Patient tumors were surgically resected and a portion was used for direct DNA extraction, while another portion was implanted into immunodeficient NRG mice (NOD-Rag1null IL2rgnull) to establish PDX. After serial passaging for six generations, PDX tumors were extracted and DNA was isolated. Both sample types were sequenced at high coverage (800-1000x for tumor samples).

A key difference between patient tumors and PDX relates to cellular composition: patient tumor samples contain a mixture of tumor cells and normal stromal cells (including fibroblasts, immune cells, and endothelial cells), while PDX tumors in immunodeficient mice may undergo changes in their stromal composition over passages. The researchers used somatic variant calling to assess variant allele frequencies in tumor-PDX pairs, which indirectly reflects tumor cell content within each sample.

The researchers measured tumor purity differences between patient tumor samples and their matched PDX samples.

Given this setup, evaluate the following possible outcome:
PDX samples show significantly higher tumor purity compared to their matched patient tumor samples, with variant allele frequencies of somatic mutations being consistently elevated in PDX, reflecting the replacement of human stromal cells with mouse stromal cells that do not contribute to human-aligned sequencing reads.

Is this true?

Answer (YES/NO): YES